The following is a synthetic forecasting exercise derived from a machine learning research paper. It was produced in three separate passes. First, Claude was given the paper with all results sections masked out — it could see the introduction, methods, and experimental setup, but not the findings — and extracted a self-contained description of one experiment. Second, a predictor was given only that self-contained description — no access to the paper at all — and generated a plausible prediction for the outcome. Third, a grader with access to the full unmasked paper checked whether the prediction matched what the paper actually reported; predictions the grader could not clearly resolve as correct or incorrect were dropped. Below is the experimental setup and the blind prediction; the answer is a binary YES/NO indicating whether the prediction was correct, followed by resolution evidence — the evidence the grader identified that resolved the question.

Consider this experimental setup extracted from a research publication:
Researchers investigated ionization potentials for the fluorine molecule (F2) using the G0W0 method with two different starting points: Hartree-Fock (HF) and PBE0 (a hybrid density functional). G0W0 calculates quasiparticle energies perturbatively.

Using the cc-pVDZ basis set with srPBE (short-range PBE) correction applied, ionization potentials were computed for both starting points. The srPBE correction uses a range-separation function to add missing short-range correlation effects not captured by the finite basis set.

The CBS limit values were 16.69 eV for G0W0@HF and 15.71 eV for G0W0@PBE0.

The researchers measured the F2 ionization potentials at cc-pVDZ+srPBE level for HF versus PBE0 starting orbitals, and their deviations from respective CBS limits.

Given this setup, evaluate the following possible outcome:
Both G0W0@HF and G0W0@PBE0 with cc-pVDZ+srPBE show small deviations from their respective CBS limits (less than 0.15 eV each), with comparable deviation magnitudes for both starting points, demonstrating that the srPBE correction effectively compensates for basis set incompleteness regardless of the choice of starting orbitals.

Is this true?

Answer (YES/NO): YES